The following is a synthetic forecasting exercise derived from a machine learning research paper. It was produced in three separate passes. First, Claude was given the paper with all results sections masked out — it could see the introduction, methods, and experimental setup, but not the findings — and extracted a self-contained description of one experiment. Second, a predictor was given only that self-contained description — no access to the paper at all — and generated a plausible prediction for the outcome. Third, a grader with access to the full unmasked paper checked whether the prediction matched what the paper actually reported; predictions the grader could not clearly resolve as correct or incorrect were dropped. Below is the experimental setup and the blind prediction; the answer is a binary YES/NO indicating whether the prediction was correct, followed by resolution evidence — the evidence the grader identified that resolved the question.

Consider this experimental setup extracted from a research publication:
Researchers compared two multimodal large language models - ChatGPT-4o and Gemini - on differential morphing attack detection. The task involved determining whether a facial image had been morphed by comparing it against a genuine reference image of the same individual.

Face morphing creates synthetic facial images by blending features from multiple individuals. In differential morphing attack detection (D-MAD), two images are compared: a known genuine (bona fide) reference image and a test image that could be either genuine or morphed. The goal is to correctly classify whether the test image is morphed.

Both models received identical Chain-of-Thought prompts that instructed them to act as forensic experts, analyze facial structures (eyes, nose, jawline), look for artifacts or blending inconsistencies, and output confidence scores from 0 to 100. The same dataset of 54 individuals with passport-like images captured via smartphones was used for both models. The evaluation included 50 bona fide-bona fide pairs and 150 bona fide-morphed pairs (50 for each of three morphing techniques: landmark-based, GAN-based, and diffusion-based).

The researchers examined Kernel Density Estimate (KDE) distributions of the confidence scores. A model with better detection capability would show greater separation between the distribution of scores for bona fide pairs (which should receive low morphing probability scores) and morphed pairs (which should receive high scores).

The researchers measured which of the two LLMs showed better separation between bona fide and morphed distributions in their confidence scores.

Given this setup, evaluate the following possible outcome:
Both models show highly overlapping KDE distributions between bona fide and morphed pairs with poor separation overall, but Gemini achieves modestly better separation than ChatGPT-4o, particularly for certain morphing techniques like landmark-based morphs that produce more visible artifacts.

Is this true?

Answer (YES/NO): NO